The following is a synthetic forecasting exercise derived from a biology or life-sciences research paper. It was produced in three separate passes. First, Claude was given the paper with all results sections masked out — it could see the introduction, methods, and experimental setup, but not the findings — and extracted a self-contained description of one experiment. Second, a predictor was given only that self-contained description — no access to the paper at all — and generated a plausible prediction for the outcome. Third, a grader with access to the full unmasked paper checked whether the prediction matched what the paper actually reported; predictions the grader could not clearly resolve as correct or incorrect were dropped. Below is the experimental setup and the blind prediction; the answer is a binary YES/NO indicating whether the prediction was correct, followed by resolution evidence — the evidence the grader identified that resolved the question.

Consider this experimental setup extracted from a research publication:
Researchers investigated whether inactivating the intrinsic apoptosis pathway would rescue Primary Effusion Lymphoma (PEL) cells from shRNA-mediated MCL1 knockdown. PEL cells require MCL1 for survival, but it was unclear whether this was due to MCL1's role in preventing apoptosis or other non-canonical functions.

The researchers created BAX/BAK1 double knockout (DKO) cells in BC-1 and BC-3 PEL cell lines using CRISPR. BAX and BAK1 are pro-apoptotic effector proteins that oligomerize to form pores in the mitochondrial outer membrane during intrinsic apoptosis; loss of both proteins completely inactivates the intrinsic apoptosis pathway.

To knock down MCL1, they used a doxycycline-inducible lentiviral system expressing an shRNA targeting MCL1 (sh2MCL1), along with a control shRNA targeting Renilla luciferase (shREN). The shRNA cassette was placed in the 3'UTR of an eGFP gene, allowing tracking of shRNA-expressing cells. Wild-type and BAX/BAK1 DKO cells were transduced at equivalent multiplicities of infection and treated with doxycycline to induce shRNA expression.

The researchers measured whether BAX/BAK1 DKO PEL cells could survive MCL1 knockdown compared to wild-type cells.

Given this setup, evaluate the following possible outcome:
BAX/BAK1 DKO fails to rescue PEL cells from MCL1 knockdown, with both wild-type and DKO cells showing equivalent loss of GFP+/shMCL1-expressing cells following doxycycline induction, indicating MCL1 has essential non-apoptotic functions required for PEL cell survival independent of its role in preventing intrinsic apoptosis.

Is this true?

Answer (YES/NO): NO